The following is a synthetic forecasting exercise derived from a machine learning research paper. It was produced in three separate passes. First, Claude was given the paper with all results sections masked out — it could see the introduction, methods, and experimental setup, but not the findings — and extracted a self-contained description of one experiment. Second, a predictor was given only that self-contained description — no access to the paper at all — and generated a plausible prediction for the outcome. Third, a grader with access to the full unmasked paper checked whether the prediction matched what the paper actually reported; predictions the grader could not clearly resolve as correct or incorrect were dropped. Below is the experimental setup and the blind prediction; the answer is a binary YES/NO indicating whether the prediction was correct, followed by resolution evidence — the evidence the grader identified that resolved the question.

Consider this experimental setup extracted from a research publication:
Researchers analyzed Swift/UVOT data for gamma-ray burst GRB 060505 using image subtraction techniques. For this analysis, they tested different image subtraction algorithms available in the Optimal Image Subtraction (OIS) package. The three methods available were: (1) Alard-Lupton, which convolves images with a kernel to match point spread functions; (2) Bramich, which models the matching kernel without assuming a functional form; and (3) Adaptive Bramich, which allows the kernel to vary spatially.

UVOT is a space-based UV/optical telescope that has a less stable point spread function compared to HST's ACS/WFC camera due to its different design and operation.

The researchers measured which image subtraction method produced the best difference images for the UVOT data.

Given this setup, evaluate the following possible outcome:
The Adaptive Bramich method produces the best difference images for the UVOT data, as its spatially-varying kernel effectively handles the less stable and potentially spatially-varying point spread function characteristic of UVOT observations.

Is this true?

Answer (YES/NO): YES